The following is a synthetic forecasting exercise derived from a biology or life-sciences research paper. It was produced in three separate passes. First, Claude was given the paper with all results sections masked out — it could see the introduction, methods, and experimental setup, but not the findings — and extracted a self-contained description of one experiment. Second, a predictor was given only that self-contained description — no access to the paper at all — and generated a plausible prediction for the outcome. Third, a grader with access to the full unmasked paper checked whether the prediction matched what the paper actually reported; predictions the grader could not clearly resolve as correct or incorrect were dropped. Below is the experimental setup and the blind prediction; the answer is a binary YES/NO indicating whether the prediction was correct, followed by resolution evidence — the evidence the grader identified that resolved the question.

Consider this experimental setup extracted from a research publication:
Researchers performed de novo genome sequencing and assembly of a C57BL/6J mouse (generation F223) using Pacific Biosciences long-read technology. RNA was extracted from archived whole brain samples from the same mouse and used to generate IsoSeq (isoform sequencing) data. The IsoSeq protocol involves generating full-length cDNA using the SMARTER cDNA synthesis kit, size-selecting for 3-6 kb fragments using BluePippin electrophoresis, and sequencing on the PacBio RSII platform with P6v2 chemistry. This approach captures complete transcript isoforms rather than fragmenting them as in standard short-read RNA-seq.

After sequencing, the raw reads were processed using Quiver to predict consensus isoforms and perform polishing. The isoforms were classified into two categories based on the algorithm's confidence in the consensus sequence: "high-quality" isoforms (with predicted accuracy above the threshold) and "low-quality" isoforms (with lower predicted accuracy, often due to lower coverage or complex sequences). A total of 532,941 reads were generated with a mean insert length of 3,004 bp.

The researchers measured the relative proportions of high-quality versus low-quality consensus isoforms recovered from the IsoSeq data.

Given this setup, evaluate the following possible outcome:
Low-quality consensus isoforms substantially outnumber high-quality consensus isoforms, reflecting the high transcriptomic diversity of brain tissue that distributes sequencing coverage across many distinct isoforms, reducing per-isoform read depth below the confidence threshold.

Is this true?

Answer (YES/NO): NO